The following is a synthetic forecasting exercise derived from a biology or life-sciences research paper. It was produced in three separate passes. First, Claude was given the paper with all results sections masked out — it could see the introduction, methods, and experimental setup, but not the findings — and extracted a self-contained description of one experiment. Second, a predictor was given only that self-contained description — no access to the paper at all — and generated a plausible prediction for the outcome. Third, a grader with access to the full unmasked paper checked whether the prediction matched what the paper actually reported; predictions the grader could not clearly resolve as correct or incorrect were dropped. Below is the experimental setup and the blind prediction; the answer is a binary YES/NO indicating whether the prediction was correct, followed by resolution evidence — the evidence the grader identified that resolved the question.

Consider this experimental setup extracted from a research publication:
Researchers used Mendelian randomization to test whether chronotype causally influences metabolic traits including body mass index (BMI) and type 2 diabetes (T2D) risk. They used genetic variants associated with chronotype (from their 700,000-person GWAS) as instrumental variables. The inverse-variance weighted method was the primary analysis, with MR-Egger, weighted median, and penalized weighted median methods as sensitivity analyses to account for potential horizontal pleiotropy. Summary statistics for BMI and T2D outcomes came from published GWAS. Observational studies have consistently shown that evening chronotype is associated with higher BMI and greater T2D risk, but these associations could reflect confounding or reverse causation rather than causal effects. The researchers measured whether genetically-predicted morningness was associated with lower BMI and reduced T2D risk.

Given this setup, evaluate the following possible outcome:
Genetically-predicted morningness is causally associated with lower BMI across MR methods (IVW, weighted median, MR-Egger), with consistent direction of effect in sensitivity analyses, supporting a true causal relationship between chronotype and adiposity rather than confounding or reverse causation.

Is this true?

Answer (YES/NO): NO